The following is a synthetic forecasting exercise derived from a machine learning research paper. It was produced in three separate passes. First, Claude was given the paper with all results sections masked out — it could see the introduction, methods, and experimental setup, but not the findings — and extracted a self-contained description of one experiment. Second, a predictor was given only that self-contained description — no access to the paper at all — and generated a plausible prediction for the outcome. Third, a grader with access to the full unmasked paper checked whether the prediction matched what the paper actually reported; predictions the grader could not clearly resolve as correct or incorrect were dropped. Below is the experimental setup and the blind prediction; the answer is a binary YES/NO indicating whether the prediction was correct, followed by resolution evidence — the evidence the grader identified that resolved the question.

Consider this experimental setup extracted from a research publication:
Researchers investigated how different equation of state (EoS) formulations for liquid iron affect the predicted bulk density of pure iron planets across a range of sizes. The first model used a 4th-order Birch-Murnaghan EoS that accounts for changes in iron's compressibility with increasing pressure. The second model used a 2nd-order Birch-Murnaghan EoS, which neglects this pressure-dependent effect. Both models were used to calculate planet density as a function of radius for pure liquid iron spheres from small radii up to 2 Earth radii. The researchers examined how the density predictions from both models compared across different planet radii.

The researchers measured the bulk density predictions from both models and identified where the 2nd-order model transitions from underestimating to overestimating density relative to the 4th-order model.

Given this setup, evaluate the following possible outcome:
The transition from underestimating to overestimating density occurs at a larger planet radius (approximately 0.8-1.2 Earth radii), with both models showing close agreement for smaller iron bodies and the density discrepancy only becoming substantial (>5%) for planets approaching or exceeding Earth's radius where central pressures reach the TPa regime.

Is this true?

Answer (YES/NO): NO